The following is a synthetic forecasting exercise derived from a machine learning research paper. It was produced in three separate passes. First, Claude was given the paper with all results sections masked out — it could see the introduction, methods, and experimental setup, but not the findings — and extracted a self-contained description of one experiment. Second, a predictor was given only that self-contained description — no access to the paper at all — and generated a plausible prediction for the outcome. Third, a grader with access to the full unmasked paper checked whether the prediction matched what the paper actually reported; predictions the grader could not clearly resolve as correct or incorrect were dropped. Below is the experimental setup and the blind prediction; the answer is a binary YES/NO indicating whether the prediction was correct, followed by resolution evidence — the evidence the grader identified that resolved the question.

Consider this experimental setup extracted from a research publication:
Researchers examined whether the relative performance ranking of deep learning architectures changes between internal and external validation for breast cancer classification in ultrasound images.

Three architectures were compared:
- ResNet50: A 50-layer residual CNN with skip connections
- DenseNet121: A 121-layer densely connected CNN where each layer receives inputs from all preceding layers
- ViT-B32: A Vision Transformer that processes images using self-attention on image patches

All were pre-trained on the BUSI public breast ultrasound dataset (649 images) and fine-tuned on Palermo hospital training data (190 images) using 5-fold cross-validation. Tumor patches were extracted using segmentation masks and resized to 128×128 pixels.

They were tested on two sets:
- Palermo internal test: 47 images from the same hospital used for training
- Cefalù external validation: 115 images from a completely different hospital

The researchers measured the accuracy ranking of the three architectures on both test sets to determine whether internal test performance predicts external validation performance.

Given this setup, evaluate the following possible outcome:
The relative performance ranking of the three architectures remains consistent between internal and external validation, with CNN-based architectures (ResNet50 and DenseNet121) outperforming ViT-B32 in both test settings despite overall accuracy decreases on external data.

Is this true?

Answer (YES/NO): NO